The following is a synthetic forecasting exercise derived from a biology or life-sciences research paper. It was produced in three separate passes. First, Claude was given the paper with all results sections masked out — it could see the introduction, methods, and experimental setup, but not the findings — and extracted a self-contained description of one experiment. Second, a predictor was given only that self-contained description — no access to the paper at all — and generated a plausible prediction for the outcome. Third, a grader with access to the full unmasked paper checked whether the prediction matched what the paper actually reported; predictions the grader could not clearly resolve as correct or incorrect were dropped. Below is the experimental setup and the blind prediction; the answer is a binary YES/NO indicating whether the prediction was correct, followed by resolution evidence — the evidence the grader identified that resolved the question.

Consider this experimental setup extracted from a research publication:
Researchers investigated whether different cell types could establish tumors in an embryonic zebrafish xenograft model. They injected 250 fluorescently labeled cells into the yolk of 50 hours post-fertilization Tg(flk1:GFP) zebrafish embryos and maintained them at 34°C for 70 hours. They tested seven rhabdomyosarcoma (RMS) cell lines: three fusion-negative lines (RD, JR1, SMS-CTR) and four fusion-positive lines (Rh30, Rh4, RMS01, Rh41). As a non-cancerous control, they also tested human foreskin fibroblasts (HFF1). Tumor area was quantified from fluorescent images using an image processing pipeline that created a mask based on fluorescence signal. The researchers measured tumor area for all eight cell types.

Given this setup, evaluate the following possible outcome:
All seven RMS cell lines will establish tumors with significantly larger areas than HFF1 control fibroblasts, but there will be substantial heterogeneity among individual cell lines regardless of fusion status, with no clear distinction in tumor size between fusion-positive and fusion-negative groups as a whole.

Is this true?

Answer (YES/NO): NO